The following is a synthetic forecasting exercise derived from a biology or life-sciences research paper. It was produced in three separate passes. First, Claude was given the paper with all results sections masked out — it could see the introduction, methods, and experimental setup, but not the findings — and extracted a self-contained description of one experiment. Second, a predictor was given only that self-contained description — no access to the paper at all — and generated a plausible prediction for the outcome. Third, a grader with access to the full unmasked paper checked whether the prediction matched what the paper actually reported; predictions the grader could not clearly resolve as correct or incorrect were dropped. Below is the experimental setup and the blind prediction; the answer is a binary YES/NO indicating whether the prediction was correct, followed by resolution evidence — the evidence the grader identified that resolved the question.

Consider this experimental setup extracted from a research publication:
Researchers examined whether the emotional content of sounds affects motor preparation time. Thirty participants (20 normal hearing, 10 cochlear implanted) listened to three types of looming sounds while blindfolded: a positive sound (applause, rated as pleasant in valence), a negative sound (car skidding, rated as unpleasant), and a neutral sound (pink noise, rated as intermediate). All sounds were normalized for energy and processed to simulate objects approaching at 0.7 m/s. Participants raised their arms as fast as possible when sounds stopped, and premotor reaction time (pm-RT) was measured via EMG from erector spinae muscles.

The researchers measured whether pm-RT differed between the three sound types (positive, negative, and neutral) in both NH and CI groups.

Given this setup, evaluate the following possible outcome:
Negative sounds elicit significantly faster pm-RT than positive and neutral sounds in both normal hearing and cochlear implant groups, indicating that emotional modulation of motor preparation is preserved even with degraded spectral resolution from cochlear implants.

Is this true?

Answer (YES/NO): NO